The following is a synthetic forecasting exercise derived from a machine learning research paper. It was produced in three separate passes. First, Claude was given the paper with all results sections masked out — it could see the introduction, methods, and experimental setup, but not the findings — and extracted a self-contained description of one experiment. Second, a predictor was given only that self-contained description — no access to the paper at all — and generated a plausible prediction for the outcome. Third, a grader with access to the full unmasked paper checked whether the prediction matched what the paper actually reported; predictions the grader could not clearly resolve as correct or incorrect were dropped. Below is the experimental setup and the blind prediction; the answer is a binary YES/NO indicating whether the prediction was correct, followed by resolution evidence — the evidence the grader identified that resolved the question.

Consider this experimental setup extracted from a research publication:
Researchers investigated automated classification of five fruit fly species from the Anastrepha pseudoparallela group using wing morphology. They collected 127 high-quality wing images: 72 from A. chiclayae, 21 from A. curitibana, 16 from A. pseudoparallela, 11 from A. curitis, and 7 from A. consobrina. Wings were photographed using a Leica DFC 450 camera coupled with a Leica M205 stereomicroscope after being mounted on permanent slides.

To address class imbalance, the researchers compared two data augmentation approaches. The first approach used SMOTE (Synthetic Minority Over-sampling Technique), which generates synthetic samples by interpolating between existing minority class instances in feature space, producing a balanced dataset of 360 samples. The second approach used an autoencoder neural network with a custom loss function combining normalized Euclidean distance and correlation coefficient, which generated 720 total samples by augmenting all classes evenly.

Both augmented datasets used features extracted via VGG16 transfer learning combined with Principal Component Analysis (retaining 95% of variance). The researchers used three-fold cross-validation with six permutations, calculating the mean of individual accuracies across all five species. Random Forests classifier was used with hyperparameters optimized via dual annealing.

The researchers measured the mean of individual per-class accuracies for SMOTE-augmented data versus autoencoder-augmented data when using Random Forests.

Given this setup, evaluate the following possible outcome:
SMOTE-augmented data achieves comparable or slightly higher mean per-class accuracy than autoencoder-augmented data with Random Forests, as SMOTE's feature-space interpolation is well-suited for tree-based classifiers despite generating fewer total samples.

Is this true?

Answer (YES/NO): NO